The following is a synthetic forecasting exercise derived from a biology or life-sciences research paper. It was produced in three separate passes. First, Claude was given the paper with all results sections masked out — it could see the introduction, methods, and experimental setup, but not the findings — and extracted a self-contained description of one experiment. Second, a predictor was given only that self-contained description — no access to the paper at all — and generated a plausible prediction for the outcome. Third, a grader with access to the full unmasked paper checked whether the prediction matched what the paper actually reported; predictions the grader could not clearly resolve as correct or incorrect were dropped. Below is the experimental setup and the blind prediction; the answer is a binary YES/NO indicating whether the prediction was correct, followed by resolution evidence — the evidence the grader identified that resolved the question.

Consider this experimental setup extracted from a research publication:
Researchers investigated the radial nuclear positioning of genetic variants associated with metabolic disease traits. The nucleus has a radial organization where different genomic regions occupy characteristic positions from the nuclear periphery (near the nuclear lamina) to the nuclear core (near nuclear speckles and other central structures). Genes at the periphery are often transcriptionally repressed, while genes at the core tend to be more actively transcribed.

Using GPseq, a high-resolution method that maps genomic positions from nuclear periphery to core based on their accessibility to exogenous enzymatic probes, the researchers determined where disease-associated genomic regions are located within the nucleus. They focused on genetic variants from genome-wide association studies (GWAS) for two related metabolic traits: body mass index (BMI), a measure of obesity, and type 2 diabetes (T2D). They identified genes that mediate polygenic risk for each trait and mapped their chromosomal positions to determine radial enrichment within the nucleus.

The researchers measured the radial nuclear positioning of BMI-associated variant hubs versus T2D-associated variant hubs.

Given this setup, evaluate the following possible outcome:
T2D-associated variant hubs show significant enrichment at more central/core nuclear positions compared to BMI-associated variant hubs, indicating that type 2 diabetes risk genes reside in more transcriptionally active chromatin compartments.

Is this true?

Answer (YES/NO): YES